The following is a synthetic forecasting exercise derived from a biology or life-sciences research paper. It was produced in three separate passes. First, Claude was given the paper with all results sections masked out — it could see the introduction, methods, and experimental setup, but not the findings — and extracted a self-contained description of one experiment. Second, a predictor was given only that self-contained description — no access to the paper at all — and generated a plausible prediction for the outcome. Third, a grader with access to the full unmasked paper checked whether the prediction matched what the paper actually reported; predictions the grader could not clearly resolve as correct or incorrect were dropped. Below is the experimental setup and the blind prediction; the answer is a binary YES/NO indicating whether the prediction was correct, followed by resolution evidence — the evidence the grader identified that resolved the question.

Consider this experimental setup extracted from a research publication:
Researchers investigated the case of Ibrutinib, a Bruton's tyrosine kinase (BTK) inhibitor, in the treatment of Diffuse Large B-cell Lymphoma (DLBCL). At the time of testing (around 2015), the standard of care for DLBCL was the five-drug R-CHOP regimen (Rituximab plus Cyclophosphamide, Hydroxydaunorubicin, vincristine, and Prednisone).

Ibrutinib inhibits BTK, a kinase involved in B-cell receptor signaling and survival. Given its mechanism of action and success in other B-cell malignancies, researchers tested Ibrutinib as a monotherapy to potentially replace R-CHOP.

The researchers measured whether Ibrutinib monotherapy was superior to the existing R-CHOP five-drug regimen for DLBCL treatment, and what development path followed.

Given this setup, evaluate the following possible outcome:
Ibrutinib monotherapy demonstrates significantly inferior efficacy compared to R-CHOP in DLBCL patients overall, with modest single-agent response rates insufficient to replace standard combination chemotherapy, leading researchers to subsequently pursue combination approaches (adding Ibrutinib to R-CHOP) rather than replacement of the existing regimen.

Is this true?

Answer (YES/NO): NO